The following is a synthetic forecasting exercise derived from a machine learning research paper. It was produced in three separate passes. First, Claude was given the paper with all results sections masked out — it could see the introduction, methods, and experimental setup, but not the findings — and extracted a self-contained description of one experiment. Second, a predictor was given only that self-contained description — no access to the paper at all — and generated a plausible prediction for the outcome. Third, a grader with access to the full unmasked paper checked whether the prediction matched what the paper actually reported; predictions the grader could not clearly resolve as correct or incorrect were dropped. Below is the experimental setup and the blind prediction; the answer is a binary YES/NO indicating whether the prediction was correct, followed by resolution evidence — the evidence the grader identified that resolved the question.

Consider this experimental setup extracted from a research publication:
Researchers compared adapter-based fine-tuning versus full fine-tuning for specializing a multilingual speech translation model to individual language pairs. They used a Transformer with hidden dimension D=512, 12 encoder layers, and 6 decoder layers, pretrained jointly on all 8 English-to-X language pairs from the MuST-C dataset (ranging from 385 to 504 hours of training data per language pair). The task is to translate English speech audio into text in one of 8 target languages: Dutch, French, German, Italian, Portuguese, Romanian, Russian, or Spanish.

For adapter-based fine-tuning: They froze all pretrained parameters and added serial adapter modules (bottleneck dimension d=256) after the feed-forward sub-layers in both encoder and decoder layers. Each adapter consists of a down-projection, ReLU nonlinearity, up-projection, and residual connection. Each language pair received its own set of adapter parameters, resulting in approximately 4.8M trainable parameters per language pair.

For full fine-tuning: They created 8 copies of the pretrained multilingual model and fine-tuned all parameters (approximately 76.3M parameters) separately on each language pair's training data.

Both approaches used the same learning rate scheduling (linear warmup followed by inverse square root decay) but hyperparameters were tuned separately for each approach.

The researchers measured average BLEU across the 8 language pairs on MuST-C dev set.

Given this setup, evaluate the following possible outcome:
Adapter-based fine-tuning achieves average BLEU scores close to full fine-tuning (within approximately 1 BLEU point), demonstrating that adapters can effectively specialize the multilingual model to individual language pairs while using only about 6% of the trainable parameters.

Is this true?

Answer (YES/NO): YES